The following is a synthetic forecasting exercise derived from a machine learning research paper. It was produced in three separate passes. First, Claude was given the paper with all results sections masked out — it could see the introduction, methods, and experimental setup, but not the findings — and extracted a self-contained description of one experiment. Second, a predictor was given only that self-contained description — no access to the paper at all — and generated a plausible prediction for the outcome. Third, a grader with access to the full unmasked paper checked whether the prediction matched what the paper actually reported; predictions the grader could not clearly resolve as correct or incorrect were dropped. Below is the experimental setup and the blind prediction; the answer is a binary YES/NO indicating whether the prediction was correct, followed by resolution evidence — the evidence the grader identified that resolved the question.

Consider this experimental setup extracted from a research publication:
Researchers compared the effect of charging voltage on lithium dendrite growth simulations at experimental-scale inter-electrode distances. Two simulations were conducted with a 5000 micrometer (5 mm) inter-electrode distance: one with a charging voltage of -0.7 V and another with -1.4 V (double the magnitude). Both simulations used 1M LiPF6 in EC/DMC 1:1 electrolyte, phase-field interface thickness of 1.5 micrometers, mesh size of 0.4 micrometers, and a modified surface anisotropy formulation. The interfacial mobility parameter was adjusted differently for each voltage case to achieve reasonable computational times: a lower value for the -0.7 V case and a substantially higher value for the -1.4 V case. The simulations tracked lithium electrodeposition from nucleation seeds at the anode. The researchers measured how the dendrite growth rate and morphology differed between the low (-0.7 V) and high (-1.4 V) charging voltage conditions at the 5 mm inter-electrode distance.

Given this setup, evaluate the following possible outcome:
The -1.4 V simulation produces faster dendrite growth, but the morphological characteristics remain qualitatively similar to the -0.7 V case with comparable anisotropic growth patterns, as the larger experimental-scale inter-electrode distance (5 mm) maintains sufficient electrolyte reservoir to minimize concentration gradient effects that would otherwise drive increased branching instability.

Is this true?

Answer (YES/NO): NO